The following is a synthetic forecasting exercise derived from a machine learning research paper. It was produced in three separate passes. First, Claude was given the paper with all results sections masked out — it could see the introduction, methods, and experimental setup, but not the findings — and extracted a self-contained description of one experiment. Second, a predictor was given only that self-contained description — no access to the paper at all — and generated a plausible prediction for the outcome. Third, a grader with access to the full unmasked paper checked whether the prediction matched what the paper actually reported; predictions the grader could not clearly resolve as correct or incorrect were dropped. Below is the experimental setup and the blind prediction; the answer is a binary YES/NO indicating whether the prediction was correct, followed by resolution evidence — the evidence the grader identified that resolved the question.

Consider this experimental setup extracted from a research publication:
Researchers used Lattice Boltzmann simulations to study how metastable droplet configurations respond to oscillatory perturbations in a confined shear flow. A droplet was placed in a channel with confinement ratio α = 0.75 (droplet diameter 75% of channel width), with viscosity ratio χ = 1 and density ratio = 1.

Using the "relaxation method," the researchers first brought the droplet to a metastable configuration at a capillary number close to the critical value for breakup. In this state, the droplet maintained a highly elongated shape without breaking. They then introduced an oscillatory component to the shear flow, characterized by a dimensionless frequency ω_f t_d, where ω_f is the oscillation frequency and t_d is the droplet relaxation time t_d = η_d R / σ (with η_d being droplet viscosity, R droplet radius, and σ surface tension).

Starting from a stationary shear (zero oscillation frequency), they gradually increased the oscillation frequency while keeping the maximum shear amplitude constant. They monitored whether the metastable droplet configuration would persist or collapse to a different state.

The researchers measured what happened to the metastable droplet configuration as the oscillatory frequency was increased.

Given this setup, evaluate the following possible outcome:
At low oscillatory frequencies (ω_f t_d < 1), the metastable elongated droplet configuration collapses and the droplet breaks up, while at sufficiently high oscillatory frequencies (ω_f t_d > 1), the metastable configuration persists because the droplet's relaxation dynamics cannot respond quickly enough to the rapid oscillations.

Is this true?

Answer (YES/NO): NO